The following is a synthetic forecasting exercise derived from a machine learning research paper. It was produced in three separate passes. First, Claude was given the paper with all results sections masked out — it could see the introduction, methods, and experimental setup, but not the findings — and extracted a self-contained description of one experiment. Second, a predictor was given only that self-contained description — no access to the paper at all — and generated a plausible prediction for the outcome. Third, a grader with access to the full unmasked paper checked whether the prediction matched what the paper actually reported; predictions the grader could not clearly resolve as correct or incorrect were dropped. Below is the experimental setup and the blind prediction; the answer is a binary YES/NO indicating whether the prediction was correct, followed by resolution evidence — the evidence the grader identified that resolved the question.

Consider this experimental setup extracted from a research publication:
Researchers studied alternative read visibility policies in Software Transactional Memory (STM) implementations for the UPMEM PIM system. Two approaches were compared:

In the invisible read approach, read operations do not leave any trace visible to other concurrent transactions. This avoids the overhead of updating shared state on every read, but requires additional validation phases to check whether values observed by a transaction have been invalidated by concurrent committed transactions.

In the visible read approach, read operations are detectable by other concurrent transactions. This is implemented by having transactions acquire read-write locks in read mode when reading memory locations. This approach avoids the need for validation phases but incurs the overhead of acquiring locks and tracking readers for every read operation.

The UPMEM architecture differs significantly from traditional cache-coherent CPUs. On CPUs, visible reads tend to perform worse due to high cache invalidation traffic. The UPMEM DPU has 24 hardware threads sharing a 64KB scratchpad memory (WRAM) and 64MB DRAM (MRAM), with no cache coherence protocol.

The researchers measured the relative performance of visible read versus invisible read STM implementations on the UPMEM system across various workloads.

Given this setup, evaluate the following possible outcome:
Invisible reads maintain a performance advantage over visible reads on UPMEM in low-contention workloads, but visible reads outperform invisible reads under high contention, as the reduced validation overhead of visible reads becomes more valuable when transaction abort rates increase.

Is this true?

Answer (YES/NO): NO